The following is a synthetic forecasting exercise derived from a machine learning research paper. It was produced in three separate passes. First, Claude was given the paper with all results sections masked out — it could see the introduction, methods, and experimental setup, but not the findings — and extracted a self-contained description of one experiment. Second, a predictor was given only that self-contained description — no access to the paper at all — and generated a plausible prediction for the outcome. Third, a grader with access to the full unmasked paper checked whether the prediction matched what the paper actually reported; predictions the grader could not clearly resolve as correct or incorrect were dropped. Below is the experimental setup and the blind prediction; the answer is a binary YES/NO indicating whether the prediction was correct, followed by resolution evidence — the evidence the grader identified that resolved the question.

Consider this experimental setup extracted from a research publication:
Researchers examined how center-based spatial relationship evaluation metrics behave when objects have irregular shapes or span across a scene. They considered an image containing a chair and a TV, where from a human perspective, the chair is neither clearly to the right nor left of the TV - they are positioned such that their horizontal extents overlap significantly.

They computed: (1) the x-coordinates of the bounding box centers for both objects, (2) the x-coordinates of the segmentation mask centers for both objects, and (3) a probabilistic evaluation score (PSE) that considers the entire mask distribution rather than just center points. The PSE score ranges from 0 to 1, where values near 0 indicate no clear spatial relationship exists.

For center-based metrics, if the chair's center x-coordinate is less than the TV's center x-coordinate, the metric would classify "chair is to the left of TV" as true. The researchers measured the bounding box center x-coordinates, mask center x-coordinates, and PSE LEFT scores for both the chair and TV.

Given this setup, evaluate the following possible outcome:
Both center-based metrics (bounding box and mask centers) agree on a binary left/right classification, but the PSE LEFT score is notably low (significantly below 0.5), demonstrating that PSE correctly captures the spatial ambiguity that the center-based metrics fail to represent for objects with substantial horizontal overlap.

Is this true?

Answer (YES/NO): YES